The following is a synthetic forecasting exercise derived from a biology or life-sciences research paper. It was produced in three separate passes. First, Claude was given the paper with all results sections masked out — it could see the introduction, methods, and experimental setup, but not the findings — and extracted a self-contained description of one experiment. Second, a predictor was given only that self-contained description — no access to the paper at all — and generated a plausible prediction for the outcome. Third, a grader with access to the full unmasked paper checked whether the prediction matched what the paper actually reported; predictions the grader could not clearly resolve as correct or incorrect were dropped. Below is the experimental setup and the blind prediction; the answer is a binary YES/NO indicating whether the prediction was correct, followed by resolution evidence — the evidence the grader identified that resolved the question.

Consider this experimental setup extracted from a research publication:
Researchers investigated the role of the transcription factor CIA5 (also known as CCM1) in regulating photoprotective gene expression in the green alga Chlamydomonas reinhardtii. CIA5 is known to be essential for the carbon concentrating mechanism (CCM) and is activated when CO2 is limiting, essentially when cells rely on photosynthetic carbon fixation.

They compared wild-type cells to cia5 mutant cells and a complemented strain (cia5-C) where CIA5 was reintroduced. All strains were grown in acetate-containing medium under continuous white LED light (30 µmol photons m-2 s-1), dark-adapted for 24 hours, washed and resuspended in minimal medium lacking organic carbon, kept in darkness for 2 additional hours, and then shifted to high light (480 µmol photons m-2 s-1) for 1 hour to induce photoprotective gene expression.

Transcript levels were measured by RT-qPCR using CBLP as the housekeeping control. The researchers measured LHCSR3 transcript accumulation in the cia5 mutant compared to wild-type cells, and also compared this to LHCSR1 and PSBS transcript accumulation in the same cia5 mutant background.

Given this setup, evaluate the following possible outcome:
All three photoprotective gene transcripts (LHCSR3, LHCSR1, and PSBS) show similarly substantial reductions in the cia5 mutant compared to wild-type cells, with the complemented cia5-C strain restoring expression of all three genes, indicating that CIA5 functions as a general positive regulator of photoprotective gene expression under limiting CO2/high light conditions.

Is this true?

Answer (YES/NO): NO